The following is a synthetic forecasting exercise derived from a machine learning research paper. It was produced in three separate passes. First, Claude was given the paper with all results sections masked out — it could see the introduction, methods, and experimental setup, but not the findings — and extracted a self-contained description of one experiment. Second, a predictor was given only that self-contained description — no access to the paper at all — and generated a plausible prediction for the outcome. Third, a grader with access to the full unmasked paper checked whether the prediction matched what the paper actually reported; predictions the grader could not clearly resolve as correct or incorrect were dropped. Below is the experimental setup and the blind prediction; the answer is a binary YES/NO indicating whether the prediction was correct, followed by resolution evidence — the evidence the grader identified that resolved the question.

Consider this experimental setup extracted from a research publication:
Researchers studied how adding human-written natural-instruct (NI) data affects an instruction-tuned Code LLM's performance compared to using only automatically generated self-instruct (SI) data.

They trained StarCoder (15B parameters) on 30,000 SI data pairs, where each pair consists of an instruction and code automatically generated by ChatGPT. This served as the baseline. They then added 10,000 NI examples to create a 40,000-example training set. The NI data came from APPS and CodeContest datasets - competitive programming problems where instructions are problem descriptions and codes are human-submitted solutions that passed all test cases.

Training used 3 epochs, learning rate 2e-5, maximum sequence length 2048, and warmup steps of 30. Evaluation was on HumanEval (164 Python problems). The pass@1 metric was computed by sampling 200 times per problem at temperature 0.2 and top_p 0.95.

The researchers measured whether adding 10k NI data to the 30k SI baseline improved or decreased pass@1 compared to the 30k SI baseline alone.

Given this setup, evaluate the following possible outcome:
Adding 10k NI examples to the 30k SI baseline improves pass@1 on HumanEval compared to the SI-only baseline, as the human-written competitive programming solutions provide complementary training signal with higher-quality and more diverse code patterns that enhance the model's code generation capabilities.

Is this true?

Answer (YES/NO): NO